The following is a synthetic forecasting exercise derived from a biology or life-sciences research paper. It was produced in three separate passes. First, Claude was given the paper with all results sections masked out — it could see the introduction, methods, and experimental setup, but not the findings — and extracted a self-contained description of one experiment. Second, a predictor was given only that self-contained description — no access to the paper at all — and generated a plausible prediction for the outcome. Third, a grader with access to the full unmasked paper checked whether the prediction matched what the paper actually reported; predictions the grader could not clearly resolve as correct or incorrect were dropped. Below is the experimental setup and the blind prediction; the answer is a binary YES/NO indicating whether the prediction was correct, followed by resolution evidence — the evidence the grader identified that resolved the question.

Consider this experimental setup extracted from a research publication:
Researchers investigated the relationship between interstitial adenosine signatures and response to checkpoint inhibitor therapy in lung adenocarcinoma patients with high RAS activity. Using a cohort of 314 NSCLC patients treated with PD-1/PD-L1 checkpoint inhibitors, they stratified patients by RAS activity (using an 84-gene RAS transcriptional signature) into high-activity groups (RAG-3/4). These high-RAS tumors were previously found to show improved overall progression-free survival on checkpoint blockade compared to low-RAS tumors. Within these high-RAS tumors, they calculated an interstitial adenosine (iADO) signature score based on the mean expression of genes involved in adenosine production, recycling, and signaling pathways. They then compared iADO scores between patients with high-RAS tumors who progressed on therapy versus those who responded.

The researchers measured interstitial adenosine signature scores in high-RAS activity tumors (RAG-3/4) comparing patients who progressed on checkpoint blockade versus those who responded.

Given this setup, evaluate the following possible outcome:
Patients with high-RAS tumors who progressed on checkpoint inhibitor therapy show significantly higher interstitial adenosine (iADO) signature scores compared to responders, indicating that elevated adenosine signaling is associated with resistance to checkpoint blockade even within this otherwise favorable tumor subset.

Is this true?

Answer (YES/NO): YES